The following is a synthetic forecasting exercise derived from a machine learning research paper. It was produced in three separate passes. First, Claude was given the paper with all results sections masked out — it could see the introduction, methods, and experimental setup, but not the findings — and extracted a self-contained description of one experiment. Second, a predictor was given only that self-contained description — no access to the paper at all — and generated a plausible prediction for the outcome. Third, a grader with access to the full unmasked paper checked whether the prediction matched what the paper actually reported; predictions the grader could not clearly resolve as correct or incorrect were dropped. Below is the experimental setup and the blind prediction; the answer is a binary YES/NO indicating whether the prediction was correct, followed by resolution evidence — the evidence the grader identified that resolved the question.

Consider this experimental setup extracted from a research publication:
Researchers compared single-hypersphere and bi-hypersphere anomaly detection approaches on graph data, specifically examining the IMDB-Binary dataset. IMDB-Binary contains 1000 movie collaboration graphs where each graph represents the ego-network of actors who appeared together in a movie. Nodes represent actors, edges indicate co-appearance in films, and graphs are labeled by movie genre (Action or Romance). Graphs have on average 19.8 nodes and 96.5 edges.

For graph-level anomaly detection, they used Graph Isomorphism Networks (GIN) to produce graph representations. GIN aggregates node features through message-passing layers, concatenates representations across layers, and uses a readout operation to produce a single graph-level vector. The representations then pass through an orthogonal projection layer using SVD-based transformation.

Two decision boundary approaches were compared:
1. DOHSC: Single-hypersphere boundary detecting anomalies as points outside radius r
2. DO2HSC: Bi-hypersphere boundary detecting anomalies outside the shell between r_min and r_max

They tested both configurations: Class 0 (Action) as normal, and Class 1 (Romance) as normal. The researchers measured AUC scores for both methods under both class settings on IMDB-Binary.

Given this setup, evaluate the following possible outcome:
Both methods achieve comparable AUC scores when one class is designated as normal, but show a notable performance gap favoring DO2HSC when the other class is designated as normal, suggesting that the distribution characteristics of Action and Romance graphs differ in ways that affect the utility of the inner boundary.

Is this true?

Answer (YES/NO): NO